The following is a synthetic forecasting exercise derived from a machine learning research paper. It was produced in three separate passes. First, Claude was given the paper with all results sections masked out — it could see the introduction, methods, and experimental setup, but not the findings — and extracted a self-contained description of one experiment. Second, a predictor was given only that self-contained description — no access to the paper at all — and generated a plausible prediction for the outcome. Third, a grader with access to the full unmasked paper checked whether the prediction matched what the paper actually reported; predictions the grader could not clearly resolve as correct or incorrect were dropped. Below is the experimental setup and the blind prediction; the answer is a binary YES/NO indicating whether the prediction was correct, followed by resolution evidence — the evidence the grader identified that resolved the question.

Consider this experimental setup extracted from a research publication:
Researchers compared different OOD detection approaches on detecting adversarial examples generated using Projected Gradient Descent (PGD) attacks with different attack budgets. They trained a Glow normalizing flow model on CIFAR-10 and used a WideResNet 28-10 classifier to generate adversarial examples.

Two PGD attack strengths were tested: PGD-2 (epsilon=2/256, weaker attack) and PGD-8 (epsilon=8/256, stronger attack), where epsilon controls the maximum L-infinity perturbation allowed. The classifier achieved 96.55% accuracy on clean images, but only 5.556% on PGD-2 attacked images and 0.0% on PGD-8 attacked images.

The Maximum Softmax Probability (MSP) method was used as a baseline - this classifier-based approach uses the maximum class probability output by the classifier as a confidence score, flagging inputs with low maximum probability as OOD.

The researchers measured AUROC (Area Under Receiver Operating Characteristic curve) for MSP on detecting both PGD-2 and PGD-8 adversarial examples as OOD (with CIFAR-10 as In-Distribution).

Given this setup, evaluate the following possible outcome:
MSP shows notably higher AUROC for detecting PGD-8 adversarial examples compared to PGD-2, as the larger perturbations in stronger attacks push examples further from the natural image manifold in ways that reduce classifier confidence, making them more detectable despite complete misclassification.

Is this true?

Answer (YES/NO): NO